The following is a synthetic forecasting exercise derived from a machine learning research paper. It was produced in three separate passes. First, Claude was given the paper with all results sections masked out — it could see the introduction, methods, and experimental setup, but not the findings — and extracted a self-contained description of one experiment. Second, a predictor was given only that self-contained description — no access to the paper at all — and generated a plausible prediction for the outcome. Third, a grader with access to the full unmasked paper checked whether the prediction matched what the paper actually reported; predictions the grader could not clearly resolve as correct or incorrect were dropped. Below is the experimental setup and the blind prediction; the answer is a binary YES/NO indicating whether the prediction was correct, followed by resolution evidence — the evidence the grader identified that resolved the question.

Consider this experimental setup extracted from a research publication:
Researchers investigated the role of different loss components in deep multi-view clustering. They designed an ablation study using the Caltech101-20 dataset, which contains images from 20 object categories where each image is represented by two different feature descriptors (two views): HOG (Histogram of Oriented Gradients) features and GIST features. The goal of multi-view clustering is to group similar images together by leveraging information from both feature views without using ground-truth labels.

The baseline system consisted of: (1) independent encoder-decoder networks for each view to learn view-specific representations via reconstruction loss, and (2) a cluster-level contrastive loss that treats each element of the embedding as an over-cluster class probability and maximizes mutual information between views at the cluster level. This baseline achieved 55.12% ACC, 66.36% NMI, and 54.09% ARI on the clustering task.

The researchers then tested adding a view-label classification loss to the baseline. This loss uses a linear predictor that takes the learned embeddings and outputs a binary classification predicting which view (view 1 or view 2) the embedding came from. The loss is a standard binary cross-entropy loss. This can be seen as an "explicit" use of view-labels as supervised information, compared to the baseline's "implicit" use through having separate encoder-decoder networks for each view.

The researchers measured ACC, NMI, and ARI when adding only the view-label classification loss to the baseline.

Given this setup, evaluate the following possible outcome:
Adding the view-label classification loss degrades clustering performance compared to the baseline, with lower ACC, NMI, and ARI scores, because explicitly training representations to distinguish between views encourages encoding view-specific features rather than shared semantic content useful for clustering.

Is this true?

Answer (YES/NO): NO